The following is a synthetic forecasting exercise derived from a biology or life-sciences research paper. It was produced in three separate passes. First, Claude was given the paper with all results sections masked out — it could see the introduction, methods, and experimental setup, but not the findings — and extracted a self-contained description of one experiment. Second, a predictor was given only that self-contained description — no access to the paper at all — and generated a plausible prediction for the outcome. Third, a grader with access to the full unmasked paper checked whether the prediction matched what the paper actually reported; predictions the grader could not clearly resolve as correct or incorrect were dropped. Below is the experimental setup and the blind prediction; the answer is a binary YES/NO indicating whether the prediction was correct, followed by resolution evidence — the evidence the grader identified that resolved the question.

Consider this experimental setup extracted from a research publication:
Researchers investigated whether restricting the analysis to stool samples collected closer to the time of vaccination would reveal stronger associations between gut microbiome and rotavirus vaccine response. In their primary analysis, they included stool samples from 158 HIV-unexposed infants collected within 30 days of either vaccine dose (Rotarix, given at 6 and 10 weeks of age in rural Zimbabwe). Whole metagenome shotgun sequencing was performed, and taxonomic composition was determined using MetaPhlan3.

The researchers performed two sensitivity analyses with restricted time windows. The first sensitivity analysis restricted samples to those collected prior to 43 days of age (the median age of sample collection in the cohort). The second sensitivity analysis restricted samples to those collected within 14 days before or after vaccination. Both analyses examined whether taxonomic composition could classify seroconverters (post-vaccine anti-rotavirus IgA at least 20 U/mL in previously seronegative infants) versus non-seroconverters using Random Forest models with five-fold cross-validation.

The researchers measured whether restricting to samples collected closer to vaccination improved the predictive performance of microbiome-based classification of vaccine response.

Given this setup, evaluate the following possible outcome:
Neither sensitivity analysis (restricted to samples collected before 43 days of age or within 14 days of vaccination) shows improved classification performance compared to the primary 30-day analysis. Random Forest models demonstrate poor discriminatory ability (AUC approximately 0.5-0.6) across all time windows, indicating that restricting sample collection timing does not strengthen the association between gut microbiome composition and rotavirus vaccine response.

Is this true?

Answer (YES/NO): YES